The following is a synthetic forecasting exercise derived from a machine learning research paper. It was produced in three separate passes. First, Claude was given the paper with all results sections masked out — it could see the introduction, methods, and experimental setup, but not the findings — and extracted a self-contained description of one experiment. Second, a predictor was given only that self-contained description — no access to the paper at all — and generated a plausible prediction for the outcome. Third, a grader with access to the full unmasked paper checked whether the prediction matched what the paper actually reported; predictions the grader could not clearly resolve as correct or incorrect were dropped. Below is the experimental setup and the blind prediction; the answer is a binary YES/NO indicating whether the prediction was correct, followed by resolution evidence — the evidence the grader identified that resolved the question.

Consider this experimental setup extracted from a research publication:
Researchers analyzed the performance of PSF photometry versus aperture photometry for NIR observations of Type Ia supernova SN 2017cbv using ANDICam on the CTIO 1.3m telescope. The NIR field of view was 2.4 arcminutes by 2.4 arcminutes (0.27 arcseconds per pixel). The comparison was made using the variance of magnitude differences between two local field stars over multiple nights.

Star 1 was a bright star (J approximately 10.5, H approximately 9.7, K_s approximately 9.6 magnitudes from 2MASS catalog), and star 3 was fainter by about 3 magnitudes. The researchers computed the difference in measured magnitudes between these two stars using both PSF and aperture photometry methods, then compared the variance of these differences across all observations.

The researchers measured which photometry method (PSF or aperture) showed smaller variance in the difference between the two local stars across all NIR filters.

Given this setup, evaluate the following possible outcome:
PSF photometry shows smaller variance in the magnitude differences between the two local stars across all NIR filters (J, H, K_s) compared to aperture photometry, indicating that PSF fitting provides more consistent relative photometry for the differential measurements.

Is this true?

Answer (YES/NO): YES